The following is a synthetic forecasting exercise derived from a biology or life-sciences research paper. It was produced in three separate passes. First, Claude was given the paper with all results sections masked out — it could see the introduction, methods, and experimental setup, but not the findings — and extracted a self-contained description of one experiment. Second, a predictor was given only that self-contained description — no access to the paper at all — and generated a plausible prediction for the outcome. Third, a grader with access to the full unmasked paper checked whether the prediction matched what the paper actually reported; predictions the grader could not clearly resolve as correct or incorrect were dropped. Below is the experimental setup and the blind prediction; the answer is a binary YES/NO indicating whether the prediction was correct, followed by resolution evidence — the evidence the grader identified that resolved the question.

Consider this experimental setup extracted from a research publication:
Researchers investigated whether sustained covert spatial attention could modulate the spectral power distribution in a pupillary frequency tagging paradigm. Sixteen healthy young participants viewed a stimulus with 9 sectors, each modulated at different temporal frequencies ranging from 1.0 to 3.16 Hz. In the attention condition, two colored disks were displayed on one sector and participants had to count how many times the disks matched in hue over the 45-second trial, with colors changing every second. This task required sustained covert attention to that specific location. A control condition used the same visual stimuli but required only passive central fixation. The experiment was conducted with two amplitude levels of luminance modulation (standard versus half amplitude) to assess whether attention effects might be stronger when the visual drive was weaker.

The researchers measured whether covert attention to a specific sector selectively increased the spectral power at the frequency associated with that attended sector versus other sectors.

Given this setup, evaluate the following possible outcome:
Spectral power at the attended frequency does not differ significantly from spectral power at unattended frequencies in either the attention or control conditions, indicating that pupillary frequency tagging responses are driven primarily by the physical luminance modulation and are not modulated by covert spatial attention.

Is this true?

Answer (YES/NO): NO